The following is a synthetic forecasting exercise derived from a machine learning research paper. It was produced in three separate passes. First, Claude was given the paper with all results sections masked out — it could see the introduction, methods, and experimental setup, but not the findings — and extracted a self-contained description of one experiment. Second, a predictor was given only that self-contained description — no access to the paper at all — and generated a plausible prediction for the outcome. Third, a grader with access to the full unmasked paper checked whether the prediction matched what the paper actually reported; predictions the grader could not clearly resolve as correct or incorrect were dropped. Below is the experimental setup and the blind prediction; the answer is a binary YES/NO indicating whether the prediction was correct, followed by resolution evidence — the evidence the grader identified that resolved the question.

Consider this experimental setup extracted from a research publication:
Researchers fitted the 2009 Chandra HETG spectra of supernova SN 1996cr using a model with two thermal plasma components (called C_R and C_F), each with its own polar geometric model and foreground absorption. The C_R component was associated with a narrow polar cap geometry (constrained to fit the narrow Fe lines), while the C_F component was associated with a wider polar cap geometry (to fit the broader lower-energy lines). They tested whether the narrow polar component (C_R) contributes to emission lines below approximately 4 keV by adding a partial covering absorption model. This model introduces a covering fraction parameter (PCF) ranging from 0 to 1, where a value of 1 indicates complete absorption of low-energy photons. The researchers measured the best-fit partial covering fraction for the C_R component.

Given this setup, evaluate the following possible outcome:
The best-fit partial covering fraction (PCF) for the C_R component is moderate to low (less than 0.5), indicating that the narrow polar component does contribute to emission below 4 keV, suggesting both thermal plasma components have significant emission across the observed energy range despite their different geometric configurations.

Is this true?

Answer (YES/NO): NO